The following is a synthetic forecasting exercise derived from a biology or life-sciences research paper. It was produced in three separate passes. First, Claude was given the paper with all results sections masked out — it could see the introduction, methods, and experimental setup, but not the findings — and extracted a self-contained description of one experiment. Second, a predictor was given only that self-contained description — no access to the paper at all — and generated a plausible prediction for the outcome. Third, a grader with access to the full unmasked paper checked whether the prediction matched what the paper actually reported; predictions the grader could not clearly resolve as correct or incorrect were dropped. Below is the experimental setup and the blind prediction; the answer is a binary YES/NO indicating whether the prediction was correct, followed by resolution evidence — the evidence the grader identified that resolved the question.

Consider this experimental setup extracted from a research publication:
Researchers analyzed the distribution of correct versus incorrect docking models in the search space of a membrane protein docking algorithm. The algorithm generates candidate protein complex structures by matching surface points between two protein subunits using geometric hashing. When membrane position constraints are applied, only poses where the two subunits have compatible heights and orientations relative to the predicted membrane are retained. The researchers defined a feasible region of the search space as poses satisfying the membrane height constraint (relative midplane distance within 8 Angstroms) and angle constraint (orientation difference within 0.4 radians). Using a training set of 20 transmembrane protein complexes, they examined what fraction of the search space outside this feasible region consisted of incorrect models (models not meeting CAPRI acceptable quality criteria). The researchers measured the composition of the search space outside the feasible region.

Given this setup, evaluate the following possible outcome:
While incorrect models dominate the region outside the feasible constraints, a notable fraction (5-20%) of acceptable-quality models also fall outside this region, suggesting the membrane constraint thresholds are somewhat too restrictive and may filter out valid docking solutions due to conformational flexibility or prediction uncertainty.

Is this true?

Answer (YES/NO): NO